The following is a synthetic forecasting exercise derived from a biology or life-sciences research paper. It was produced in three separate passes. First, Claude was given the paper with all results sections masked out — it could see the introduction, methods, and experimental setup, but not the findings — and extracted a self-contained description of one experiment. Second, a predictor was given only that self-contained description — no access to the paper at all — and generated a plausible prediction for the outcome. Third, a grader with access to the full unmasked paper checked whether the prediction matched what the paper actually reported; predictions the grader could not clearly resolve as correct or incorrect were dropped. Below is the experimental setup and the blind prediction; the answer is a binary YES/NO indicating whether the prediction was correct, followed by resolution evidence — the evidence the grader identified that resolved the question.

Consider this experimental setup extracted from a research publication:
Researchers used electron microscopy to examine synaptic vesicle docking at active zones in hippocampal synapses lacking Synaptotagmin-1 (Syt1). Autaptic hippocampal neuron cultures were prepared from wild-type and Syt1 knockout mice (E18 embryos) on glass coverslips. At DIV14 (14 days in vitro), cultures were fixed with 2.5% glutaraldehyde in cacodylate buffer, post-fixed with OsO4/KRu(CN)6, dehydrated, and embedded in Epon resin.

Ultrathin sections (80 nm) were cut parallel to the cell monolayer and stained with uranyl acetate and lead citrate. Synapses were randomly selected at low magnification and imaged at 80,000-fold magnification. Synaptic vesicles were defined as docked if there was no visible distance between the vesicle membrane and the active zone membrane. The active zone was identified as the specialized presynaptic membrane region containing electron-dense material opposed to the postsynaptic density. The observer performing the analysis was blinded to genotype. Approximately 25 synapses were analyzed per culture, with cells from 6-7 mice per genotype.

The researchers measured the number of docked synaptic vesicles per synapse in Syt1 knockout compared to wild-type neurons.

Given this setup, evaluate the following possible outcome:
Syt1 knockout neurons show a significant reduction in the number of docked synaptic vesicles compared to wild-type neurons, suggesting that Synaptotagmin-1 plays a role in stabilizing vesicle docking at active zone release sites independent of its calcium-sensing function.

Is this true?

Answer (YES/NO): YES